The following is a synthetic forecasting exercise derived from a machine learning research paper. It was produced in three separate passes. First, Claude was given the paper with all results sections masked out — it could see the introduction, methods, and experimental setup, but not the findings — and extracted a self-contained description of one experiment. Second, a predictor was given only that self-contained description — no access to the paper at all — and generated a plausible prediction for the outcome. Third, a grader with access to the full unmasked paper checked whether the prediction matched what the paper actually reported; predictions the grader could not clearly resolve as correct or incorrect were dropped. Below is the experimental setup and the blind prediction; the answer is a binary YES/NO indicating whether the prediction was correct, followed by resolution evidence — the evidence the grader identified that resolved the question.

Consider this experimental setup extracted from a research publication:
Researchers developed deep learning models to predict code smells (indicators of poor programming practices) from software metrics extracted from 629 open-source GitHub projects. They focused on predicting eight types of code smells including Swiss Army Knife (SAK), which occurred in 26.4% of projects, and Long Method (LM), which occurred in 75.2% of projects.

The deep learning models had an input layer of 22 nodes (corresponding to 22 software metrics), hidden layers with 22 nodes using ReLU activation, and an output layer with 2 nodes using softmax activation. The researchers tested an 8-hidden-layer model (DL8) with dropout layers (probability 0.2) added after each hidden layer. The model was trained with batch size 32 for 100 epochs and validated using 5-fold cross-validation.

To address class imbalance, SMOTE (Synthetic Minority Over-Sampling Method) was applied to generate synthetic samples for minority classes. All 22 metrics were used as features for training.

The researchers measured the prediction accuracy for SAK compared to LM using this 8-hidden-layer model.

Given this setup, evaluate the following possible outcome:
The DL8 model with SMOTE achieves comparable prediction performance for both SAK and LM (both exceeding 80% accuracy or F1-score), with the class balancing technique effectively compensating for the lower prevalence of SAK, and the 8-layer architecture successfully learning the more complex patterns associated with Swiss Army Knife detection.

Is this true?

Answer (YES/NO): NO